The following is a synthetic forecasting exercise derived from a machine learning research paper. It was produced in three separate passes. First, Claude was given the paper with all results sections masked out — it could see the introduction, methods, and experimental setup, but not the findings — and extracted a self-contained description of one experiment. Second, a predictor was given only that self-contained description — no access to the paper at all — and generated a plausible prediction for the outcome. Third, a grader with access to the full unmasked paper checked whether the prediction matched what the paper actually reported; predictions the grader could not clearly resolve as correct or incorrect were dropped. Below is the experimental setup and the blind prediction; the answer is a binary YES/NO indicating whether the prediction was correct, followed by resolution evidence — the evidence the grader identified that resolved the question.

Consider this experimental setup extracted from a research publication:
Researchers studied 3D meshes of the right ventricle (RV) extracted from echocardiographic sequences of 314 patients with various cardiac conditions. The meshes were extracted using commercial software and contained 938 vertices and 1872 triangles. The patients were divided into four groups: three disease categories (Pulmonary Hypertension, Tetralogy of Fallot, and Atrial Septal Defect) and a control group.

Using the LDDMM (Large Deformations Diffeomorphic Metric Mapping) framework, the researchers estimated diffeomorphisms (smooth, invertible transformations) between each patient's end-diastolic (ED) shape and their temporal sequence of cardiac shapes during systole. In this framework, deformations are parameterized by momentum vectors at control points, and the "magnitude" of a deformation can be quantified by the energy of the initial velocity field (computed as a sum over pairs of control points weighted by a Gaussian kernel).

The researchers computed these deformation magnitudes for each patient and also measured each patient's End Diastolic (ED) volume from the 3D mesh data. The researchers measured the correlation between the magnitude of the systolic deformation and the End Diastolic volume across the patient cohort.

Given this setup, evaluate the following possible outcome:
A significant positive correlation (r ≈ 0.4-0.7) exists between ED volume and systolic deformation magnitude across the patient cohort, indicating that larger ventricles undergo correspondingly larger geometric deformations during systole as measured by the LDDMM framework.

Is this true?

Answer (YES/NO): YES